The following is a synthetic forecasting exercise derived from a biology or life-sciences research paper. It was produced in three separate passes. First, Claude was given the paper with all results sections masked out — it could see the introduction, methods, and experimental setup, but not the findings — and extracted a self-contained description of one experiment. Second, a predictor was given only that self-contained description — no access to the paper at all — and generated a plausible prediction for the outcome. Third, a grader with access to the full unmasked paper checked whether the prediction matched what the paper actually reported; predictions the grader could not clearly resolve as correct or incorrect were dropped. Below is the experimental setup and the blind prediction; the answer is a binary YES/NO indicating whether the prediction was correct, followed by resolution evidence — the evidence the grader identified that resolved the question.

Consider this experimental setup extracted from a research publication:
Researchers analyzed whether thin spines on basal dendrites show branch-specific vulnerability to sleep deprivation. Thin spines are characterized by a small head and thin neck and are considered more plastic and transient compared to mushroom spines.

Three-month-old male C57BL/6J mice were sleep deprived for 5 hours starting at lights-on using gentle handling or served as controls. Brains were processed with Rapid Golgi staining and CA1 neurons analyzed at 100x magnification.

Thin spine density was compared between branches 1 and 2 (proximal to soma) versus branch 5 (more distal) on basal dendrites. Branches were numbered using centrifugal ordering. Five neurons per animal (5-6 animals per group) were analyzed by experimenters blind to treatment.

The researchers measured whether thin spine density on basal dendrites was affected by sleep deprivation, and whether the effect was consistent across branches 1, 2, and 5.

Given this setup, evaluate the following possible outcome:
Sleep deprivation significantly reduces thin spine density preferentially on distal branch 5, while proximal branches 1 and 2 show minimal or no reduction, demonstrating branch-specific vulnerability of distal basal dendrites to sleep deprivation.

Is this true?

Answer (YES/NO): YES